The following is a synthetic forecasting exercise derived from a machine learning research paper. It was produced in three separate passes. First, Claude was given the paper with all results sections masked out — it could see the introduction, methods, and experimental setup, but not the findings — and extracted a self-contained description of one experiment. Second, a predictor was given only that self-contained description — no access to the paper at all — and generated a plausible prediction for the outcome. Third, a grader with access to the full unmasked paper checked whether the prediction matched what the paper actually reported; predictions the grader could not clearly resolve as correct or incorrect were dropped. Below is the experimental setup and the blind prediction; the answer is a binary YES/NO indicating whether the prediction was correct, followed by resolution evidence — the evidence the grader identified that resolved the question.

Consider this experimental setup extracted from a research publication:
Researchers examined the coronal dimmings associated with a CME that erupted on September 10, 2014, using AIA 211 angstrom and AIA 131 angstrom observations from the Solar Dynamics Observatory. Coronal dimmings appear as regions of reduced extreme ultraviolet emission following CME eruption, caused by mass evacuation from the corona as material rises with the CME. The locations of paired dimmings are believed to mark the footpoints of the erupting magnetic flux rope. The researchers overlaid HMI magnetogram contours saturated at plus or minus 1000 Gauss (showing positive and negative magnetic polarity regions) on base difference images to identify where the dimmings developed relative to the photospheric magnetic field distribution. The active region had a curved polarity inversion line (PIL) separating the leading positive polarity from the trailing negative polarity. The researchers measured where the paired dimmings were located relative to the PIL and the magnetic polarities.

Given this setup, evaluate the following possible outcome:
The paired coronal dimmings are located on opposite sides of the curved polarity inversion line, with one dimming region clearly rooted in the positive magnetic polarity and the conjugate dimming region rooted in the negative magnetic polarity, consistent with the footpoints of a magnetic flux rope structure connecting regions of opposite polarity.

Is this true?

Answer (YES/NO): YES